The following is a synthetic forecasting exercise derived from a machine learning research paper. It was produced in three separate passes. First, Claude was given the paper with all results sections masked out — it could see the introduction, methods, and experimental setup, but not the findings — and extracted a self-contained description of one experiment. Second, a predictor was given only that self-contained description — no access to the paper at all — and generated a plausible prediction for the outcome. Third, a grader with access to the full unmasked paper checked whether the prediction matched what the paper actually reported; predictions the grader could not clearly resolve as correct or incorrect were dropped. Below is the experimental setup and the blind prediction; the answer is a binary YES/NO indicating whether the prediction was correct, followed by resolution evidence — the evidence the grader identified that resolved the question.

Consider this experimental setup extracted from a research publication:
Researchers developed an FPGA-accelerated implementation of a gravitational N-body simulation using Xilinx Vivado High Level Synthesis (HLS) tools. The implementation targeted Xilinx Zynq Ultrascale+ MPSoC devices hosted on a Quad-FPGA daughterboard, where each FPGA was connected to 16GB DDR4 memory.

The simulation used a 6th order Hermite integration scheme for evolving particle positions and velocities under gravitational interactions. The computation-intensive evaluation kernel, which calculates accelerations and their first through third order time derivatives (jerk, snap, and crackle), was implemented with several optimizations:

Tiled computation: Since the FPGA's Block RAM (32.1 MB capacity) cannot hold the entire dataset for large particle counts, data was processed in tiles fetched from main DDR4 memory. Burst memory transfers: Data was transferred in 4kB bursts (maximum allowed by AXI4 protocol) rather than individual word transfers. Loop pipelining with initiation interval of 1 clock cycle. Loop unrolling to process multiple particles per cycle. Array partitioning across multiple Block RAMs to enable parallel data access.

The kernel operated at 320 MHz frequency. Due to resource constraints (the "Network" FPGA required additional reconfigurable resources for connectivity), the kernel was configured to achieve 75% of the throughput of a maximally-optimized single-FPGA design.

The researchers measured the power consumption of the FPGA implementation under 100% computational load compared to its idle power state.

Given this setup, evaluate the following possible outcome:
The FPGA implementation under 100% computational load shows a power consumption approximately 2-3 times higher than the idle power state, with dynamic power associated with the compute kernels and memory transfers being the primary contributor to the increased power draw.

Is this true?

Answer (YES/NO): NO